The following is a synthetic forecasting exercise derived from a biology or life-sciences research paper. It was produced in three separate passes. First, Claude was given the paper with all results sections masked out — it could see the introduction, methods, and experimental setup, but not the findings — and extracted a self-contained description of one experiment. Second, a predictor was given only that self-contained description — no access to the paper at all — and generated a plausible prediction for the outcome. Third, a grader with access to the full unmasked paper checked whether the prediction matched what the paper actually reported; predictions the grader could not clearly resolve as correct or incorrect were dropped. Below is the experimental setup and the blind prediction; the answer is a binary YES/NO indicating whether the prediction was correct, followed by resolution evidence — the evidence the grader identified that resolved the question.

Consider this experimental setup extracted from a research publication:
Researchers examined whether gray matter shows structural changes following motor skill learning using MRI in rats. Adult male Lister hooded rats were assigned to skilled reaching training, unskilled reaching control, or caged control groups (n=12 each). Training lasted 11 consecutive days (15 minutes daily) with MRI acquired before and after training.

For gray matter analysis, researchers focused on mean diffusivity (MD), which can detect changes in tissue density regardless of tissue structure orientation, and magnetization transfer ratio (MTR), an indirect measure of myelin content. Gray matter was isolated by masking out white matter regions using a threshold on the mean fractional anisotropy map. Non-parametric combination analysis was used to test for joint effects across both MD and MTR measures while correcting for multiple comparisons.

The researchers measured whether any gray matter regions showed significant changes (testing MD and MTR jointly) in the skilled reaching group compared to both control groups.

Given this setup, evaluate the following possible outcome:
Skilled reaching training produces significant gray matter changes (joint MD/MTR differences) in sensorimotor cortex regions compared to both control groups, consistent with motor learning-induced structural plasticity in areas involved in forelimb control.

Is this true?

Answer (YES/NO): NO